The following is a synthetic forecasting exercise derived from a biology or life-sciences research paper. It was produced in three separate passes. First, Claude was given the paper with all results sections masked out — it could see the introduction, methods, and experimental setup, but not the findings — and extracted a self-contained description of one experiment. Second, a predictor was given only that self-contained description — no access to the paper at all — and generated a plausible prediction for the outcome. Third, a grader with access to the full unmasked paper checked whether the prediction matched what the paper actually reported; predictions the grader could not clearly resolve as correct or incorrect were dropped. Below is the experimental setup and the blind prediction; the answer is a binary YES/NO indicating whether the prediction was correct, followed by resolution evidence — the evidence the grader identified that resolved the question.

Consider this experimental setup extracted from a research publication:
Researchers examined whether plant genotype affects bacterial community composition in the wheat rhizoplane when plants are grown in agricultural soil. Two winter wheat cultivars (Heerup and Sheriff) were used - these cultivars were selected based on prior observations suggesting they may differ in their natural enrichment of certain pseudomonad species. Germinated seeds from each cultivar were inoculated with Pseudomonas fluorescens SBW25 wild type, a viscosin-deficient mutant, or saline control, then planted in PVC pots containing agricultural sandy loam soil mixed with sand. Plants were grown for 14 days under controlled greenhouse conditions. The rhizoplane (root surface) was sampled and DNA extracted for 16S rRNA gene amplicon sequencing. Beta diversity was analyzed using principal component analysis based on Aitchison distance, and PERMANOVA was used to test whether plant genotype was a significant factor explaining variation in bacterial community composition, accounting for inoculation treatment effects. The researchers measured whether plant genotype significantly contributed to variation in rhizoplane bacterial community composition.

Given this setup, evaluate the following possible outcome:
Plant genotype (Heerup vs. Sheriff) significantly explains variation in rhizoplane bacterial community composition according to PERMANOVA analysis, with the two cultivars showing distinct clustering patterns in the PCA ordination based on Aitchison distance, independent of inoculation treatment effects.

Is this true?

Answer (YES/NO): NO